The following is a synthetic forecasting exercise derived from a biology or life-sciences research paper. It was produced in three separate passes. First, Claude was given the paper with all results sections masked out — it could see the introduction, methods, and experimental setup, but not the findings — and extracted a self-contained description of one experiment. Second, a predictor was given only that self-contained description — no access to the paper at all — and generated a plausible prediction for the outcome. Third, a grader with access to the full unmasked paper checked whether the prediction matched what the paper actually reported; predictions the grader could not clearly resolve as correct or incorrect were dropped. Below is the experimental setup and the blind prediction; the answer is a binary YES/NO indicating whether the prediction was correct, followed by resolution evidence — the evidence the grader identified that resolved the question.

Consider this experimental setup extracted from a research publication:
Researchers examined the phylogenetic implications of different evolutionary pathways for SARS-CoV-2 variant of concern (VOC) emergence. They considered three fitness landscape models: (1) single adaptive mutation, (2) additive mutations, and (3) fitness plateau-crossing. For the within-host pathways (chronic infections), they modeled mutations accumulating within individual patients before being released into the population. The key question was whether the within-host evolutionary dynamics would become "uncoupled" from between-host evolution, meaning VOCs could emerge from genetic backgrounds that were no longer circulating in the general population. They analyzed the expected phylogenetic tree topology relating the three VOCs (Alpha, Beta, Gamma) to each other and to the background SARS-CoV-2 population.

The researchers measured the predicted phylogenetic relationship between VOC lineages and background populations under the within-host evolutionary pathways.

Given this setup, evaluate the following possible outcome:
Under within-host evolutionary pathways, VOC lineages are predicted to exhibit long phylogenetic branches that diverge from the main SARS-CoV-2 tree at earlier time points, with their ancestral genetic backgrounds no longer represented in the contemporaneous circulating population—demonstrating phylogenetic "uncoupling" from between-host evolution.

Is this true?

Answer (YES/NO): YES